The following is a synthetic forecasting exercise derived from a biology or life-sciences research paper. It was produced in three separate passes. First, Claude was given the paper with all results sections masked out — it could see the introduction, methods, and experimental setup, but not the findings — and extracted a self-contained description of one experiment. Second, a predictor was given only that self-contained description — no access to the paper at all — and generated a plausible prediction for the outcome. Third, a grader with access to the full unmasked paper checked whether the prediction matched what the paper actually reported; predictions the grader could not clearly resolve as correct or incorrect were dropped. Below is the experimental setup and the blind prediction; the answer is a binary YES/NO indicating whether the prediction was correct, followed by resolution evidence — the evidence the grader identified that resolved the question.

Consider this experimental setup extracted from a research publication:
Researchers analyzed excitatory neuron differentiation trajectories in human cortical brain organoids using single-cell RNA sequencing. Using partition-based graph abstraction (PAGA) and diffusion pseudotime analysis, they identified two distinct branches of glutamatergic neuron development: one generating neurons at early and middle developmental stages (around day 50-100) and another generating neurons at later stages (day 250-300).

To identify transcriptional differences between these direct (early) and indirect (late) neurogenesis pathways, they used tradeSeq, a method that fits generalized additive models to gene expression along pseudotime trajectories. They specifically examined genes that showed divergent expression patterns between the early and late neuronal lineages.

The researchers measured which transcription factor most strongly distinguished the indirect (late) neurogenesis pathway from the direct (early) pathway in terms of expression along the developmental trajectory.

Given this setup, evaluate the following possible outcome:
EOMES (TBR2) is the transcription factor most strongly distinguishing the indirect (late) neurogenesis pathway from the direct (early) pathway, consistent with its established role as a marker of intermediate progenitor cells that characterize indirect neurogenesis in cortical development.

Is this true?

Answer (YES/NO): YES